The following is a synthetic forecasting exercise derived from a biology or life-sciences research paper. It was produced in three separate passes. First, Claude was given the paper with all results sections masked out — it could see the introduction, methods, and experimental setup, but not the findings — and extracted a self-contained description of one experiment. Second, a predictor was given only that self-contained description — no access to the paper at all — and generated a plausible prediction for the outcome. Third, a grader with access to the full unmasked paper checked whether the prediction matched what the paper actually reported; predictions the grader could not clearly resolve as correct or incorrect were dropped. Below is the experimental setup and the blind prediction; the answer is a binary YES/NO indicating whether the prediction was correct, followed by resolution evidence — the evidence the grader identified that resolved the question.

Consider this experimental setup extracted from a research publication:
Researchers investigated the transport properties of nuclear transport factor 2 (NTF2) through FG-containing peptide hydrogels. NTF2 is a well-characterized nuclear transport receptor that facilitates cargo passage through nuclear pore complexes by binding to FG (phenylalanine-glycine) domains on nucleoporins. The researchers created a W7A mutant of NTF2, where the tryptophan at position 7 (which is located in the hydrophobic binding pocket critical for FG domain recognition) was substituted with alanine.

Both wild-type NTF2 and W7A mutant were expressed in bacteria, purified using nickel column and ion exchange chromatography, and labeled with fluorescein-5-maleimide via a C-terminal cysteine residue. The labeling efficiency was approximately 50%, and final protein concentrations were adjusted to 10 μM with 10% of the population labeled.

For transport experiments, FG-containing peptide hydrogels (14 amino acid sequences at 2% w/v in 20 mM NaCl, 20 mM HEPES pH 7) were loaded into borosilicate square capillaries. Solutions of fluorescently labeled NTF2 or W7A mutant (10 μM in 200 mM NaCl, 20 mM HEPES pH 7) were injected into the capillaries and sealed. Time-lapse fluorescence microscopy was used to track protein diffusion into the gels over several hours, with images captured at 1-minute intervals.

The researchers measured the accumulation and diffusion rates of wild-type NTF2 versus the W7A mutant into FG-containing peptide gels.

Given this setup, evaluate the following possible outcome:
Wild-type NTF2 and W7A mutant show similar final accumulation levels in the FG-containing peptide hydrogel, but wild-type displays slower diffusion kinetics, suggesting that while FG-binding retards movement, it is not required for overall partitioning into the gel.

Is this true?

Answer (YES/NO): NO